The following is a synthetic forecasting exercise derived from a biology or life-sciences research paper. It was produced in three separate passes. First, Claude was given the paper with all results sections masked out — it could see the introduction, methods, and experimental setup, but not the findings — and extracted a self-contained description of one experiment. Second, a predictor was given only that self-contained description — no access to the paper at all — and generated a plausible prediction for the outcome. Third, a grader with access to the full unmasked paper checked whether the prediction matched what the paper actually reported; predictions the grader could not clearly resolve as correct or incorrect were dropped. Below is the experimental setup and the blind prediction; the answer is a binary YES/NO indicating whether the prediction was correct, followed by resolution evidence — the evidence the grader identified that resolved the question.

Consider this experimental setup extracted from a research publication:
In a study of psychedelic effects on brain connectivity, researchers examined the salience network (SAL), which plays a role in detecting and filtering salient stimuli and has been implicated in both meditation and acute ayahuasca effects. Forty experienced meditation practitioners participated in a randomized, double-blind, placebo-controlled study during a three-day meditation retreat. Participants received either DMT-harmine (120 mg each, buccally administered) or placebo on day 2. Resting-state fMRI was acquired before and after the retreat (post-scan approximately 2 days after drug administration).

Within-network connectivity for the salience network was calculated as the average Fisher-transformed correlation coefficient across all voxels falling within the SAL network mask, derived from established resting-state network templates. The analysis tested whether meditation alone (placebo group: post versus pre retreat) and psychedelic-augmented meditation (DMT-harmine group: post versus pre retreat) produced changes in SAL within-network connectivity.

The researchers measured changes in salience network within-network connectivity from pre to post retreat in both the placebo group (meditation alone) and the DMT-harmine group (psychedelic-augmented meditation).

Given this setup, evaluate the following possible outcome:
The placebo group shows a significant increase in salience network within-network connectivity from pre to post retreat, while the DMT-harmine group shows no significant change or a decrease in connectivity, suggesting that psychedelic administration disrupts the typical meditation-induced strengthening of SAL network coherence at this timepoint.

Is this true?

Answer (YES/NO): NO